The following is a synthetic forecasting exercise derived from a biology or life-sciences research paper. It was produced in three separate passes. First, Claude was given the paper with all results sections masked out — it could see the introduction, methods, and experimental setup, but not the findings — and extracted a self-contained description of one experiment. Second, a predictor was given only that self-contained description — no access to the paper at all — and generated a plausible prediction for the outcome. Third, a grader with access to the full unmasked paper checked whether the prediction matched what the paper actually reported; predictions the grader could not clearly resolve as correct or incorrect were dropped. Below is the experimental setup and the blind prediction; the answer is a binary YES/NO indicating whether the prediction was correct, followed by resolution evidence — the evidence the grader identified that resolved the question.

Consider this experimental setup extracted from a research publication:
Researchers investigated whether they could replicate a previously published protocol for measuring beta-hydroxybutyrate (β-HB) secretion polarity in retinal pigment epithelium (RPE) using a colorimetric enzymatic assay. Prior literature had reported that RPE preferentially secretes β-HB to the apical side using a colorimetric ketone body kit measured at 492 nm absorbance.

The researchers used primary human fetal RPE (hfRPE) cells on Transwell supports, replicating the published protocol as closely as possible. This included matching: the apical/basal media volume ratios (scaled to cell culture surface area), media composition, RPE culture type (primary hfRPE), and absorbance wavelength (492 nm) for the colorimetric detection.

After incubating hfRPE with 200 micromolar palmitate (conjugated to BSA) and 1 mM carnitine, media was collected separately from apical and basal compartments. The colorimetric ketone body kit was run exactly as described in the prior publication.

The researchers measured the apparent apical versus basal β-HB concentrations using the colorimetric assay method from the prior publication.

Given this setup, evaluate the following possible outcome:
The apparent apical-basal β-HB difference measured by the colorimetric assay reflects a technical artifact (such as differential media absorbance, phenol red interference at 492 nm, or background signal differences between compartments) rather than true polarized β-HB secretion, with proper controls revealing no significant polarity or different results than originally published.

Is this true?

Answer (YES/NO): YES